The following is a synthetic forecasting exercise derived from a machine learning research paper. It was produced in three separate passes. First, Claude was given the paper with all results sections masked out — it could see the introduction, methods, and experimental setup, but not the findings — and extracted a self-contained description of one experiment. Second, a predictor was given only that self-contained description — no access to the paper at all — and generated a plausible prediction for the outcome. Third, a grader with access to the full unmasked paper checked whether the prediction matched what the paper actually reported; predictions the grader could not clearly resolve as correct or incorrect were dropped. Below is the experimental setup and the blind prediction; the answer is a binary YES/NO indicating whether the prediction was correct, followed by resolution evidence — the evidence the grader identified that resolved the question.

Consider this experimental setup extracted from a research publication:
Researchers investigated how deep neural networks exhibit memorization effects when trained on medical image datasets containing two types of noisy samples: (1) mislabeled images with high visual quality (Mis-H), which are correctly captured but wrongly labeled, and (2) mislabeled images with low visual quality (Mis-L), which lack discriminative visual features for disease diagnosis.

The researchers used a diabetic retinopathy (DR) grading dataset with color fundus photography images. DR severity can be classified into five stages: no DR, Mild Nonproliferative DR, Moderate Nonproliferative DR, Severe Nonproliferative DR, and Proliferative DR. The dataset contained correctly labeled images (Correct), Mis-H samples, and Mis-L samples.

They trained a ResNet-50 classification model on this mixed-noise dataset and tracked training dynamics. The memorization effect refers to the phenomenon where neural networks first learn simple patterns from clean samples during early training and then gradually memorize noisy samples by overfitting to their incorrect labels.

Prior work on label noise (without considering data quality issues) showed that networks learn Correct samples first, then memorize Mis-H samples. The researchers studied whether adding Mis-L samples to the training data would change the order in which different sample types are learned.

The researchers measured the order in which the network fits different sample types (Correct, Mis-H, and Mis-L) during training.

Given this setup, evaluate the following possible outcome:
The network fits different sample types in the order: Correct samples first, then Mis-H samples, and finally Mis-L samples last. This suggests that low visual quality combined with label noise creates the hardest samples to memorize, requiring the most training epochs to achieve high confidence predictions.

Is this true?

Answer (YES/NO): NO